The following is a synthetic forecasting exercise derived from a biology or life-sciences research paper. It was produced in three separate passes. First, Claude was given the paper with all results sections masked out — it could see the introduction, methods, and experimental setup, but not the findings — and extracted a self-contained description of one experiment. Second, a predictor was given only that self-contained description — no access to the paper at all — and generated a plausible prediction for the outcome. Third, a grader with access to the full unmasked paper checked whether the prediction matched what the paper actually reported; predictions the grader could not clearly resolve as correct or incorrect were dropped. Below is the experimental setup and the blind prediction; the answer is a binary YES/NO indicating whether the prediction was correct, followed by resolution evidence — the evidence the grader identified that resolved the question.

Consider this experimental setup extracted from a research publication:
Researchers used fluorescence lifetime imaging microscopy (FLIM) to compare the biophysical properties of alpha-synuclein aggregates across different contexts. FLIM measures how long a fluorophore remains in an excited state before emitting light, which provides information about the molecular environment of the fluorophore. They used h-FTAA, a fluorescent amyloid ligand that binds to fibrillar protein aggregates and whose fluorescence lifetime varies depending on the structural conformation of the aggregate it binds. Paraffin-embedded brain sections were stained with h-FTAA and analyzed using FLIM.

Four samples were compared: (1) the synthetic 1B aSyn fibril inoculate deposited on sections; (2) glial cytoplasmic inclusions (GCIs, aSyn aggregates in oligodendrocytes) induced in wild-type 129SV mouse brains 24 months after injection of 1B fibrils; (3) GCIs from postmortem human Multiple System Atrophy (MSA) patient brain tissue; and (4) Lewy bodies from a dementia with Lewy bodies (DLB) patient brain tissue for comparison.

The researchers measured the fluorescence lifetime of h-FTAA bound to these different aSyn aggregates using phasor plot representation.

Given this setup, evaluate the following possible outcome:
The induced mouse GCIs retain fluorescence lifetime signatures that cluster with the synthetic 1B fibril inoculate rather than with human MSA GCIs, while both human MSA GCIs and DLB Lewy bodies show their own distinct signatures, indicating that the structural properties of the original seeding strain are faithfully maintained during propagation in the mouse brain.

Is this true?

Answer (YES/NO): NO